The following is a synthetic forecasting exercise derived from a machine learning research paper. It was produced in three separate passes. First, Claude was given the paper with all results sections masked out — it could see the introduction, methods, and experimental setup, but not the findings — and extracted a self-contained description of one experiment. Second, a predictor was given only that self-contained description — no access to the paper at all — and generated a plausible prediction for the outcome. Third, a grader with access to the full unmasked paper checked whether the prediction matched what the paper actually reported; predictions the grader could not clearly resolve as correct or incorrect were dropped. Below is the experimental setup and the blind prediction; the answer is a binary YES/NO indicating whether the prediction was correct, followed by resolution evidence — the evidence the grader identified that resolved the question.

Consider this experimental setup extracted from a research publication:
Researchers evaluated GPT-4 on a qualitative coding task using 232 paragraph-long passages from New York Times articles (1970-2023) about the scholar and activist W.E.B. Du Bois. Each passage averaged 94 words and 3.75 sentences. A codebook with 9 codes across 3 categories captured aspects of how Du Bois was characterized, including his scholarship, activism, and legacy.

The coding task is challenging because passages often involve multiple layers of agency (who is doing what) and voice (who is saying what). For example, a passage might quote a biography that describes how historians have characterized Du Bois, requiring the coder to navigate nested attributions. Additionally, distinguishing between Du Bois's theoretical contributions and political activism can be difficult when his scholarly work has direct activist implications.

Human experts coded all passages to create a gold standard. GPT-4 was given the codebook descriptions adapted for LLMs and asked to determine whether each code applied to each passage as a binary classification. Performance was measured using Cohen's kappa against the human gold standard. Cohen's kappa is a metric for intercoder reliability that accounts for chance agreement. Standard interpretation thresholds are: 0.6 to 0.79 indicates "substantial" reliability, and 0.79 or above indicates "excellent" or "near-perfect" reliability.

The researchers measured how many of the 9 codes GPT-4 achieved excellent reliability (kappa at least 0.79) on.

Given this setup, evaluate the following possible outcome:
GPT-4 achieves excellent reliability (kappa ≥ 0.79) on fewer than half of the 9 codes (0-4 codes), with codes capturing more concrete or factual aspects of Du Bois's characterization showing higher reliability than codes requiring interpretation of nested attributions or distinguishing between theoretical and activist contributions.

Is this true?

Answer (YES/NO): YES